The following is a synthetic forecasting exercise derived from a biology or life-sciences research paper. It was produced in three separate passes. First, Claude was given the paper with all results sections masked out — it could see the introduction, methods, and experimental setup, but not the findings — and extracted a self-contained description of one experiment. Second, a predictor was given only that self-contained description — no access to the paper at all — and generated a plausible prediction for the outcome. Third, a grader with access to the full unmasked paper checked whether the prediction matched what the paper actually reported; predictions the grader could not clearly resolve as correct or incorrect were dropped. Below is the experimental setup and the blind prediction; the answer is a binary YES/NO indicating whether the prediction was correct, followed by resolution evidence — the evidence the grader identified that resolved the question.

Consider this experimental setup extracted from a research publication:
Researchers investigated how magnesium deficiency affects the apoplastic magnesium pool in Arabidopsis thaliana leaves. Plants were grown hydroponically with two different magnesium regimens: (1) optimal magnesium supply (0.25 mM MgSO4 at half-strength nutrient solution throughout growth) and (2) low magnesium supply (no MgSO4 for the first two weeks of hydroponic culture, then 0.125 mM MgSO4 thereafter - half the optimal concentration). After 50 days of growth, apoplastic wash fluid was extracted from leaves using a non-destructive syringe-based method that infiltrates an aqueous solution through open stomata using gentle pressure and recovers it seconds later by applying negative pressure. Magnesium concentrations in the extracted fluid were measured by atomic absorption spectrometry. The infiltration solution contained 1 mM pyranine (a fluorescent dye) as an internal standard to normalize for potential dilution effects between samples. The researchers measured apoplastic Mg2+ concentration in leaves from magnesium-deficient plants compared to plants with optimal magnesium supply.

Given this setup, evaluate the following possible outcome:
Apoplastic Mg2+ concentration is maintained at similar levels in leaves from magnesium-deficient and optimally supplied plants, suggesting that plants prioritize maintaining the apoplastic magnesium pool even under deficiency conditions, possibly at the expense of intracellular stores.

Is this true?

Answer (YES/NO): NO